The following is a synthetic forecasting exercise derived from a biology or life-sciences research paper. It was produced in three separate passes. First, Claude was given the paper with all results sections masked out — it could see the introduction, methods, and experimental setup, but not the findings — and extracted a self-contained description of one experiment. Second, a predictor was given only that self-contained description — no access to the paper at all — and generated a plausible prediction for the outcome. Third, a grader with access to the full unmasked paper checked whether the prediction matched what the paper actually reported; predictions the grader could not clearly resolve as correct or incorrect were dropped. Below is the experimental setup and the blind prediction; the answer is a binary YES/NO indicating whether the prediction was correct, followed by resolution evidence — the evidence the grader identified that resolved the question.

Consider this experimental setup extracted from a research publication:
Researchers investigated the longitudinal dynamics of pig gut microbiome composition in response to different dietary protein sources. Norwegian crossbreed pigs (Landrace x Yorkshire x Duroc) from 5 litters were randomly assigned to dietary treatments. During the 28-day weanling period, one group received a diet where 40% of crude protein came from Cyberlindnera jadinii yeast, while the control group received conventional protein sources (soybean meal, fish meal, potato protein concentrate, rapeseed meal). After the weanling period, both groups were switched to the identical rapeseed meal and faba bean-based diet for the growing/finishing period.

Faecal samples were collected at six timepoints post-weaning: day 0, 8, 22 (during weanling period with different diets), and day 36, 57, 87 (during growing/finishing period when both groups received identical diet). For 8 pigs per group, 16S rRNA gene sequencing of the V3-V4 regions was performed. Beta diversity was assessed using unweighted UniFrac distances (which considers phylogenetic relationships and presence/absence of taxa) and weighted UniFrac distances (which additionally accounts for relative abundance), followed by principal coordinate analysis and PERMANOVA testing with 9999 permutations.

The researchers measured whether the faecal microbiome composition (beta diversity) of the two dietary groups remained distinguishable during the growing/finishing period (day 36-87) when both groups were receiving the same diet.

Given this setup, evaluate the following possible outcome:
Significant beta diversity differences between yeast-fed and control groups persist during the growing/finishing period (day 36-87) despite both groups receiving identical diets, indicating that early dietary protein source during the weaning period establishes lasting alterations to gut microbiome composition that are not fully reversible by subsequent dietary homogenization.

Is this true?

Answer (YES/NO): NO